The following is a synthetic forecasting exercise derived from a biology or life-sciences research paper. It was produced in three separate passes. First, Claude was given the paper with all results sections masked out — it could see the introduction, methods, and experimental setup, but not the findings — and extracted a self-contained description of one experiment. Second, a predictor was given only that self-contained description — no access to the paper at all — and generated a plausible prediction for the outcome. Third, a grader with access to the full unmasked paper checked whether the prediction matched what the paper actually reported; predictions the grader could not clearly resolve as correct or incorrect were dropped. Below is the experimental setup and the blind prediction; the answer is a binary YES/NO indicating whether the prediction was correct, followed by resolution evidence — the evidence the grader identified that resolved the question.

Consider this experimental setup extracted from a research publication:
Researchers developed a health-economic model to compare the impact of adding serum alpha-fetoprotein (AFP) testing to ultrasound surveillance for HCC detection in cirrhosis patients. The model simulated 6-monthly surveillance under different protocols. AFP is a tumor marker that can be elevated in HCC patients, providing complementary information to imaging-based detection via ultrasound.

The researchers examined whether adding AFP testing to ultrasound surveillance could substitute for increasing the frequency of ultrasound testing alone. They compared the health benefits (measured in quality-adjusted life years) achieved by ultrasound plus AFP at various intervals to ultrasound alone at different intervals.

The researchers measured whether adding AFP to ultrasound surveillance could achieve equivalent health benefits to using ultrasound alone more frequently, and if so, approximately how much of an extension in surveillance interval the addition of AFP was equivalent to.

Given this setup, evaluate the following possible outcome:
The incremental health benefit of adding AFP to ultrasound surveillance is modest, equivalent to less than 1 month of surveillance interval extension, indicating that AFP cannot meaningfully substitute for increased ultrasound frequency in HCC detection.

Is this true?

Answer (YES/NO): NO